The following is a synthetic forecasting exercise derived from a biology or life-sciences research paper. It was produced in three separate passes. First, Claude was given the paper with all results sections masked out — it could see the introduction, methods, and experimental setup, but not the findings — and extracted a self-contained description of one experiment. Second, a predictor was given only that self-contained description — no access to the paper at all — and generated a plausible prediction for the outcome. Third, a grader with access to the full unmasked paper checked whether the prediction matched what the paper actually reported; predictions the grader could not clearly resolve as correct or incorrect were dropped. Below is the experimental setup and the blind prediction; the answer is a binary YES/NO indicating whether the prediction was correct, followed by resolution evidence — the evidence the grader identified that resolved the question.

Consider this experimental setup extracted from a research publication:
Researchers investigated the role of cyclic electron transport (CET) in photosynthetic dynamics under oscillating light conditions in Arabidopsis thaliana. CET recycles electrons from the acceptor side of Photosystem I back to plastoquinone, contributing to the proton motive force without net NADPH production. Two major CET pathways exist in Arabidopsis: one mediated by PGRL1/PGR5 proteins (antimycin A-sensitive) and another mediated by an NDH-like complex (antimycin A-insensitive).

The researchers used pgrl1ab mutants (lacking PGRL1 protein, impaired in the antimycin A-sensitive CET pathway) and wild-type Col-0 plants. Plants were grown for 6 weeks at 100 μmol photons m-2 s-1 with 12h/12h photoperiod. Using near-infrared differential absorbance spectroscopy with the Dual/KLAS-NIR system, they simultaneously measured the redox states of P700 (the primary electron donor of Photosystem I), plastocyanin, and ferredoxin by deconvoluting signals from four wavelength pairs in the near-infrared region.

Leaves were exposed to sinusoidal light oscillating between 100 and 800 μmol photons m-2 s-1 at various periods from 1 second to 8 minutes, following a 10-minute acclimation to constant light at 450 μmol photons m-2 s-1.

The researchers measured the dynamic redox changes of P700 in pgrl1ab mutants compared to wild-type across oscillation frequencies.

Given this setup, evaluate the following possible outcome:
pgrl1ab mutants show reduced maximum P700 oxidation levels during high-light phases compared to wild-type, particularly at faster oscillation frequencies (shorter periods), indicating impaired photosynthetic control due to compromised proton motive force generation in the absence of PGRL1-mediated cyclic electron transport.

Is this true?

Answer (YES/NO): NO